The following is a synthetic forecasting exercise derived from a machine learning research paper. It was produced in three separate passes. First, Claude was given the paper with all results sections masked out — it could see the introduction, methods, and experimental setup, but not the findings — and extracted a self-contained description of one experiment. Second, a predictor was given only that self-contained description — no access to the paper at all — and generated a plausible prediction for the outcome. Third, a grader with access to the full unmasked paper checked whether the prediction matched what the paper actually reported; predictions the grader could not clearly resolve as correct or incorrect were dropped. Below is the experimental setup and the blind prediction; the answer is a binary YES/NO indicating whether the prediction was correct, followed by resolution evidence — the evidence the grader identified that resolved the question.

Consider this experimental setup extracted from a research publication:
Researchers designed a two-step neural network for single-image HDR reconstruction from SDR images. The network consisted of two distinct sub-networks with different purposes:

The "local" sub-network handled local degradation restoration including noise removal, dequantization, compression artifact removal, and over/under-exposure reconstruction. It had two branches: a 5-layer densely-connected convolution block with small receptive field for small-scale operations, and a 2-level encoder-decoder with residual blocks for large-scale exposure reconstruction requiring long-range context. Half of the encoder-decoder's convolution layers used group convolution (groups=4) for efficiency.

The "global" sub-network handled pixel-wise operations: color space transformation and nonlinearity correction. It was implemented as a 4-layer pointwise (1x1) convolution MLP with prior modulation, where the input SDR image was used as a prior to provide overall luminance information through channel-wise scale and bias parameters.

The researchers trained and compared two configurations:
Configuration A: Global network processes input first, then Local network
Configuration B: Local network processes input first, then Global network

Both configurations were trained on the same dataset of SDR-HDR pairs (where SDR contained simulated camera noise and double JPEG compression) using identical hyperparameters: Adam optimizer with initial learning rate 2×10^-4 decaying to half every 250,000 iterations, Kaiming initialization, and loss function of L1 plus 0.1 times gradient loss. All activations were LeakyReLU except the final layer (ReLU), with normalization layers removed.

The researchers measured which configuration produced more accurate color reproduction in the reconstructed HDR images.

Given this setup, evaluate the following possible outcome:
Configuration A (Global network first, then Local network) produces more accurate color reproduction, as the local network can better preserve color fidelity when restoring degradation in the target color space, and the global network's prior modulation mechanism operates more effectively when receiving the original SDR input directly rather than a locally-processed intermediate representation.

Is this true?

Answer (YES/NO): NO